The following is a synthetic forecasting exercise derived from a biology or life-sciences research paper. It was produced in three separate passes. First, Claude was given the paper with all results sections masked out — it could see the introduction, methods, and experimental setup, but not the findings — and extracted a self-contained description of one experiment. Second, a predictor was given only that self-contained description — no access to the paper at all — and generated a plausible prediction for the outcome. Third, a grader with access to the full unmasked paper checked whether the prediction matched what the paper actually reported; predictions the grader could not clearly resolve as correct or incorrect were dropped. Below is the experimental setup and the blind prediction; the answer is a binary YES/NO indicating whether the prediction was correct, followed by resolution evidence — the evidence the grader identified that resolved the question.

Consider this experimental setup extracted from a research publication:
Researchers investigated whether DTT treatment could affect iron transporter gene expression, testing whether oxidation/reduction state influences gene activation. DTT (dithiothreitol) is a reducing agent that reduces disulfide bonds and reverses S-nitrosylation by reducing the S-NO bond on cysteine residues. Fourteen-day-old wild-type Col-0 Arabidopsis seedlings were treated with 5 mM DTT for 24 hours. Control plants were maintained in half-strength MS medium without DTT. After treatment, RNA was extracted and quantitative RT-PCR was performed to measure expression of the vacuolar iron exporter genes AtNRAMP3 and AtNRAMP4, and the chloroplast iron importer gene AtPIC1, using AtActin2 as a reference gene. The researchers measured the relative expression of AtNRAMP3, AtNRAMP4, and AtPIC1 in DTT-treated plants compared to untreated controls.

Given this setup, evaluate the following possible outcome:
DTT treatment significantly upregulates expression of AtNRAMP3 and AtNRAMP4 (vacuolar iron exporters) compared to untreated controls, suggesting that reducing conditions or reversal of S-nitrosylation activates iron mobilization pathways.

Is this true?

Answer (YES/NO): NO